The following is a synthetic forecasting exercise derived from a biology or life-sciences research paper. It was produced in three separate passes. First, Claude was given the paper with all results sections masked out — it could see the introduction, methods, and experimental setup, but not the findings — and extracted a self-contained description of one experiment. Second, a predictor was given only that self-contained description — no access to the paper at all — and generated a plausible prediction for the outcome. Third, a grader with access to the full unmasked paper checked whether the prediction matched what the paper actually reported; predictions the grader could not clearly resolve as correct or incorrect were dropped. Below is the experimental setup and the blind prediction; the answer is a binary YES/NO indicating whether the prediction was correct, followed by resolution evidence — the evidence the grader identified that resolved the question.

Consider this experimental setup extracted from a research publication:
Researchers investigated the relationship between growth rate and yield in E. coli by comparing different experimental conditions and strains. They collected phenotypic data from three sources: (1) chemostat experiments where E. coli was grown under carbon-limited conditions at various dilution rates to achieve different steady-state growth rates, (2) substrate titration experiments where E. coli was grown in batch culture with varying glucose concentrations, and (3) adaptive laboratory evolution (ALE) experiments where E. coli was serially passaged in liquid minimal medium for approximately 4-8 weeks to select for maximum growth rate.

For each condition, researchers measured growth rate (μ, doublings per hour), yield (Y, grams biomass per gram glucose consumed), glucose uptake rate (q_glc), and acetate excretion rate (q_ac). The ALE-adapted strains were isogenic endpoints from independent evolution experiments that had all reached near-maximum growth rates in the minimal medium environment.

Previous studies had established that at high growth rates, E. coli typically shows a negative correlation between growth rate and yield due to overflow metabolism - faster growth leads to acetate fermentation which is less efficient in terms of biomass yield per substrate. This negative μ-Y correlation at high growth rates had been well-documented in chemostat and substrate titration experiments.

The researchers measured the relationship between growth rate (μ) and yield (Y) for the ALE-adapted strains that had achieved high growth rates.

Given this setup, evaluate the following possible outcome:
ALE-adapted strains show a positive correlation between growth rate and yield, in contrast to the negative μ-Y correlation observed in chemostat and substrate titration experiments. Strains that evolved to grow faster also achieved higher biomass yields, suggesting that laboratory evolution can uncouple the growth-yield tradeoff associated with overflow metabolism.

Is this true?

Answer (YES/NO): NO